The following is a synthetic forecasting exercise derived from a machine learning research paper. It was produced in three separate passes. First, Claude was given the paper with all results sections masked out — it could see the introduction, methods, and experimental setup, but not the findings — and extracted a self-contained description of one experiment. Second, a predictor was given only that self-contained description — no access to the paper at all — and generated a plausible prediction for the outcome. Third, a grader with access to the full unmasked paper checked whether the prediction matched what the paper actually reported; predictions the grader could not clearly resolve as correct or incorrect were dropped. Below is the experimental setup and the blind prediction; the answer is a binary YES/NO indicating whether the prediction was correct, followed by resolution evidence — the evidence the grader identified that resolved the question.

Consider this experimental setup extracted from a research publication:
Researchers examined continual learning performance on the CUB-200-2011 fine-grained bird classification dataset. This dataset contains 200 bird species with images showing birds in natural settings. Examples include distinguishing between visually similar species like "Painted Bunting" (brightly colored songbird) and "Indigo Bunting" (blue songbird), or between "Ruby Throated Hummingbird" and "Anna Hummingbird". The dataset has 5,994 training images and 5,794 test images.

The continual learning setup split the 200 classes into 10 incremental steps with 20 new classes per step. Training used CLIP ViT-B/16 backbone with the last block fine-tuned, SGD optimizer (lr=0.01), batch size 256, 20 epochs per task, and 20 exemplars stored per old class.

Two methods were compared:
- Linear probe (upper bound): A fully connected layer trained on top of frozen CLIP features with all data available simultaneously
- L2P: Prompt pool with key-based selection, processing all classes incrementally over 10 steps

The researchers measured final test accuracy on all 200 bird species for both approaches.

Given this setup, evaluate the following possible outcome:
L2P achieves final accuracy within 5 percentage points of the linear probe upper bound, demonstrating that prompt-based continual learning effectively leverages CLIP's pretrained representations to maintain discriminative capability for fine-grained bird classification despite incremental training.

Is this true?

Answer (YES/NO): NO